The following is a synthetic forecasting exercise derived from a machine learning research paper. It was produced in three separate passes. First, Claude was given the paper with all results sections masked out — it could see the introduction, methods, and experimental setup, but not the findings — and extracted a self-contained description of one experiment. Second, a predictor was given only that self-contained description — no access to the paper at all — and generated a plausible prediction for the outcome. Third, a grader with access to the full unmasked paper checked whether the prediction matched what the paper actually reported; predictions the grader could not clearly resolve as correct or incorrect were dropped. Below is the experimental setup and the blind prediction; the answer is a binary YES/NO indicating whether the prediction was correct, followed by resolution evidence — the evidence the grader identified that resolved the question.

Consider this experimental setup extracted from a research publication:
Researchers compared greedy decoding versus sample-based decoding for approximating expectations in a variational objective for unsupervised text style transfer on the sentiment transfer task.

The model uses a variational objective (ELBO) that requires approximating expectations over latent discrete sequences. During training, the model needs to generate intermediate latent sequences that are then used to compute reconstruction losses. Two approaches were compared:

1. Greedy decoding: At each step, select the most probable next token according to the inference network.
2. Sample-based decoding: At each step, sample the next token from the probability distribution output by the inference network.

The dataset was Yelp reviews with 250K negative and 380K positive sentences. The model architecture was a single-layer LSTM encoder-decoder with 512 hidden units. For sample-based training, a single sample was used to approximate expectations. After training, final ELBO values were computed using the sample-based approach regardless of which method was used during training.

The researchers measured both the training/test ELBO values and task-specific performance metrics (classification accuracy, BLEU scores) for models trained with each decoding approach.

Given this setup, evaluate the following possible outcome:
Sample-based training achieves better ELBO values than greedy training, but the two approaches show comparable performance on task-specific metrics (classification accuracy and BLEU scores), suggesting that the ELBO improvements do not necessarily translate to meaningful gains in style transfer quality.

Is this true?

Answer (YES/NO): NO